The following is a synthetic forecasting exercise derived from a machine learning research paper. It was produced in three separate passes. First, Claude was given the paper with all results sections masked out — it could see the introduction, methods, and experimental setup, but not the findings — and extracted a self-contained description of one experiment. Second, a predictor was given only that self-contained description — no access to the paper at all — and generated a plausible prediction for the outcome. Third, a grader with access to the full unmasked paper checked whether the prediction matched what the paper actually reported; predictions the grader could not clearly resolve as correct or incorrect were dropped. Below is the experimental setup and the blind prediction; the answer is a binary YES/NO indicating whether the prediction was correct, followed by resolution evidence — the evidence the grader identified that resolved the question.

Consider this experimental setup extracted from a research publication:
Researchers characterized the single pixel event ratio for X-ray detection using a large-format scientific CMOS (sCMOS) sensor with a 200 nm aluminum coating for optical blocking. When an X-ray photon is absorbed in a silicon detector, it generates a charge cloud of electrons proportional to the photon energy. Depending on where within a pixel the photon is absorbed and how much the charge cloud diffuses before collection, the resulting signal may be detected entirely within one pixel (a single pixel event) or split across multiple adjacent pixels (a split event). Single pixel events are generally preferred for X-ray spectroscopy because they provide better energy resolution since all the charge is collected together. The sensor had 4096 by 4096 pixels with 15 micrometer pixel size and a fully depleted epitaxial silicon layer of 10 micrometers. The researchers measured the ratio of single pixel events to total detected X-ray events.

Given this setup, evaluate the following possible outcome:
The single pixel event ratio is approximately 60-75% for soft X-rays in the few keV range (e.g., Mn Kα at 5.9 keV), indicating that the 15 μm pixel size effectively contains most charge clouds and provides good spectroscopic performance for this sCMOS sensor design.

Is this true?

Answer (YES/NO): NO